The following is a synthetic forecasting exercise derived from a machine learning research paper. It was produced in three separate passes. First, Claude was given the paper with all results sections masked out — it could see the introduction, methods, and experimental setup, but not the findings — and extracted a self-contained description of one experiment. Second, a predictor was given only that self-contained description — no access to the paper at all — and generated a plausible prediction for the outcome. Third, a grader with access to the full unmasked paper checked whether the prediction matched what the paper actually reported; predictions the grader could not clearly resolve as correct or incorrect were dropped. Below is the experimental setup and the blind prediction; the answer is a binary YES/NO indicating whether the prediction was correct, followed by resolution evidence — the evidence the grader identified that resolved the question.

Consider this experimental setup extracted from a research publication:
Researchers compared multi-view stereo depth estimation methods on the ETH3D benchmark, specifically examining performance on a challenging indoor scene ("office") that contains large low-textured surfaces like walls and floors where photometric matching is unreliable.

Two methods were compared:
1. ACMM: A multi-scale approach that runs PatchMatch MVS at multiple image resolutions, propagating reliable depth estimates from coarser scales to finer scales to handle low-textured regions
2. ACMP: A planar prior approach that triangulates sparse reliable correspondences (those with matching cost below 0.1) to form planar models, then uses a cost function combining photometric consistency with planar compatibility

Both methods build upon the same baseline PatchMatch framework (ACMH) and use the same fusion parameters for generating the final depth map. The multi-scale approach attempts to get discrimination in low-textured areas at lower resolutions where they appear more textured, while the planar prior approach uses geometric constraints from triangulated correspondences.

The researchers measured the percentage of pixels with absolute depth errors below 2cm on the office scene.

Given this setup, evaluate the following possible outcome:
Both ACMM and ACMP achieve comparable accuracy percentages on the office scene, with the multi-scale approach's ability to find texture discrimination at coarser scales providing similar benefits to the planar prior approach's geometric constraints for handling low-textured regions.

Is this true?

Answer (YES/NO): NO